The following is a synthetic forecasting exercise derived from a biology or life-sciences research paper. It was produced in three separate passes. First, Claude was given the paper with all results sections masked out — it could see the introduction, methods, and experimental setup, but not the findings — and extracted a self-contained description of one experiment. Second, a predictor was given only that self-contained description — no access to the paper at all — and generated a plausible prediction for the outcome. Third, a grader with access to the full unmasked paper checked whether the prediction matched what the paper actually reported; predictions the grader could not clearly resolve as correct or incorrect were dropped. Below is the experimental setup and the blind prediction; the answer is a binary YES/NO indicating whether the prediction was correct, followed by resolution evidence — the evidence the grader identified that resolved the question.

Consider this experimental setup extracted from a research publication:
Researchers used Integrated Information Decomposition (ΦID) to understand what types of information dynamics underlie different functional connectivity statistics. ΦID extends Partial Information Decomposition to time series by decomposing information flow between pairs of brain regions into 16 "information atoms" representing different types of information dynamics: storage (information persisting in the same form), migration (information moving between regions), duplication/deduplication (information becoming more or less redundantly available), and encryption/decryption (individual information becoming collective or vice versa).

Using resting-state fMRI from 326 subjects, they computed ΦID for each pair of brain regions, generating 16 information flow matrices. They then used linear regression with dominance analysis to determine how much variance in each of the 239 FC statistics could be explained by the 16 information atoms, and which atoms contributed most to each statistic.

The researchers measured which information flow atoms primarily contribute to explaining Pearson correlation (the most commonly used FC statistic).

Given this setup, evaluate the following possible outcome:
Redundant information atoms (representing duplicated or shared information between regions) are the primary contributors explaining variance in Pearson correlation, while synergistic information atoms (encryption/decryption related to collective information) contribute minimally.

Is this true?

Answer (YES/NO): YES